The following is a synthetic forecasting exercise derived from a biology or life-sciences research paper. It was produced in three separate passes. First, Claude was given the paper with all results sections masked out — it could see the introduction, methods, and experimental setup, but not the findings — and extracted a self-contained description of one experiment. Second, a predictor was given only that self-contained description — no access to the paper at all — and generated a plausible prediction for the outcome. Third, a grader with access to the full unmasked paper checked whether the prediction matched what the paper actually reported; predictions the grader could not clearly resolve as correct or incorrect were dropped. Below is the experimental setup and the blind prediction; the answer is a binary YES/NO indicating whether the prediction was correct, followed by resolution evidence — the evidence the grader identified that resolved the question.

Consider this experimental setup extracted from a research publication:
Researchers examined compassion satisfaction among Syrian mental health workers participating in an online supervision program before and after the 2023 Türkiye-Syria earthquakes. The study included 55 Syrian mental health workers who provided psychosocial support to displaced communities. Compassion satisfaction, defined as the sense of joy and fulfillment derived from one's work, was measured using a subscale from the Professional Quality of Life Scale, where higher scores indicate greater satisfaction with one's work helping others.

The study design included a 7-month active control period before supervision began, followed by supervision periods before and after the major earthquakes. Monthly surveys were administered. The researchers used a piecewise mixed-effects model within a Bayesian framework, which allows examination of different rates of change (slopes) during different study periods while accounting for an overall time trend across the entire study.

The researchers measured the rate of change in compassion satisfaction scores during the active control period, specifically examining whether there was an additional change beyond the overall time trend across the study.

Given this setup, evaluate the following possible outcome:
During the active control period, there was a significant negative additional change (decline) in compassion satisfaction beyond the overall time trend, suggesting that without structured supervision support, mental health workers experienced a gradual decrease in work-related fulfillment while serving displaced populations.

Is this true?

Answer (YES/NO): YES